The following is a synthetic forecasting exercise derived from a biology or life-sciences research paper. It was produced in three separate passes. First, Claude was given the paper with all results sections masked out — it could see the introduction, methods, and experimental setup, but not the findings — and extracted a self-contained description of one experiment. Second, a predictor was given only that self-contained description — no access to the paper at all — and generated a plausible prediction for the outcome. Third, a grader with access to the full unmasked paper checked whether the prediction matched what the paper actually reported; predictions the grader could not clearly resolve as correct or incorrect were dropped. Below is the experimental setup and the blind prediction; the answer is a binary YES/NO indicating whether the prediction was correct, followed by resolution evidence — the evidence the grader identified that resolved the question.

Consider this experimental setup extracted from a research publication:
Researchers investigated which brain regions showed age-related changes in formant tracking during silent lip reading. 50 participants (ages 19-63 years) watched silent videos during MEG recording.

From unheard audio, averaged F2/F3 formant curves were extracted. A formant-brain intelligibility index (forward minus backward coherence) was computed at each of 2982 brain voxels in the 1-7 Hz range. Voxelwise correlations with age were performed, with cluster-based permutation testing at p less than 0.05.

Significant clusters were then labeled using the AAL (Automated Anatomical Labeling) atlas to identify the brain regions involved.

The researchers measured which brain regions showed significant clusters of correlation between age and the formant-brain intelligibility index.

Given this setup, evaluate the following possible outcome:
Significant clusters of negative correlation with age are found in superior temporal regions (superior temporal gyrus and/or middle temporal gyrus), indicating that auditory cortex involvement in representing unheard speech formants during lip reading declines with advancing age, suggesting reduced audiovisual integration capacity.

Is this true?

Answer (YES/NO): NO